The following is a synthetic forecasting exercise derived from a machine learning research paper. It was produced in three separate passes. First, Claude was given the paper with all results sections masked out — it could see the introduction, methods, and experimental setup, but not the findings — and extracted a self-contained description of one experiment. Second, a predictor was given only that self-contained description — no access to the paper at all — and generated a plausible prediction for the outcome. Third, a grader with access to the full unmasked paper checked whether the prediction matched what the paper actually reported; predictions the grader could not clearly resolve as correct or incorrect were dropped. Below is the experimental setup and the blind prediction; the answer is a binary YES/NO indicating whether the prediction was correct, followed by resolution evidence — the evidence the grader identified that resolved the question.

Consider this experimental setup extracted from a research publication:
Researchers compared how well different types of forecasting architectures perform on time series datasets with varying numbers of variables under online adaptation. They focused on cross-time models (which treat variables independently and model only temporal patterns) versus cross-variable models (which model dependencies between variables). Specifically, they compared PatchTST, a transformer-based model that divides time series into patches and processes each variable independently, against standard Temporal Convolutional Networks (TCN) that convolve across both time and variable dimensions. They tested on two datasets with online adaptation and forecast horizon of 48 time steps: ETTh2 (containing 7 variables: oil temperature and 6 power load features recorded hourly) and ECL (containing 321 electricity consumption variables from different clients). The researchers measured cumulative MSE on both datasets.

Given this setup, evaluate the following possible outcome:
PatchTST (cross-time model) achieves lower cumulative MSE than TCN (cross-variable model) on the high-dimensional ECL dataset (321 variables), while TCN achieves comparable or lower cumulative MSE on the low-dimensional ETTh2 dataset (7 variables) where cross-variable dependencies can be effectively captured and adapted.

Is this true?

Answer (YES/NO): YES